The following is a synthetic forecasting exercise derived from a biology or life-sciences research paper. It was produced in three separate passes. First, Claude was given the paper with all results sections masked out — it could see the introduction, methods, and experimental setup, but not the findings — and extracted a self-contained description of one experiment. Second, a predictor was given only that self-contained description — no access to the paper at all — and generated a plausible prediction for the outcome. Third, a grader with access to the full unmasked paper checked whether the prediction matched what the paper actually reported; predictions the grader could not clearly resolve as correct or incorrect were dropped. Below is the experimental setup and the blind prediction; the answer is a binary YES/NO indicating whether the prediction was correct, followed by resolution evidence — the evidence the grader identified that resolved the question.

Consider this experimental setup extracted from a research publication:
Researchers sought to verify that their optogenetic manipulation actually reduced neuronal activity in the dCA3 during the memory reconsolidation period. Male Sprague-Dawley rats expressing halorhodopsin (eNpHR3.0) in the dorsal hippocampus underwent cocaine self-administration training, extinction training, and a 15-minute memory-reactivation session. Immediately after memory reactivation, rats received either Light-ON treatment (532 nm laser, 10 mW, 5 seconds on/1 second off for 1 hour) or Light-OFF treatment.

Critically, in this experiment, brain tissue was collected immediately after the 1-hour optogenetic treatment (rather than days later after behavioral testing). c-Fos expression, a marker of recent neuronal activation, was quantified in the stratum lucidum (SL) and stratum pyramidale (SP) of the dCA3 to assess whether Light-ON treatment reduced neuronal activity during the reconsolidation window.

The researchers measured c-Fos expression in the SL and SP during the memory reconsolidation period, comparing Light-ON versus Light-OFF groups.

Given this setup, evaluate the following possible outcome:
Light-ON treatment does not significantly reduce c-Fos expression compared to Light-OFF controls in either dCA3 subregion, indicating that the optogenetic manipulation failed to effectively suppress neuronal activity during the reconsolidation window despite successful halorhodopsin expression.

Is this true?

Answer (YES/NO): NO